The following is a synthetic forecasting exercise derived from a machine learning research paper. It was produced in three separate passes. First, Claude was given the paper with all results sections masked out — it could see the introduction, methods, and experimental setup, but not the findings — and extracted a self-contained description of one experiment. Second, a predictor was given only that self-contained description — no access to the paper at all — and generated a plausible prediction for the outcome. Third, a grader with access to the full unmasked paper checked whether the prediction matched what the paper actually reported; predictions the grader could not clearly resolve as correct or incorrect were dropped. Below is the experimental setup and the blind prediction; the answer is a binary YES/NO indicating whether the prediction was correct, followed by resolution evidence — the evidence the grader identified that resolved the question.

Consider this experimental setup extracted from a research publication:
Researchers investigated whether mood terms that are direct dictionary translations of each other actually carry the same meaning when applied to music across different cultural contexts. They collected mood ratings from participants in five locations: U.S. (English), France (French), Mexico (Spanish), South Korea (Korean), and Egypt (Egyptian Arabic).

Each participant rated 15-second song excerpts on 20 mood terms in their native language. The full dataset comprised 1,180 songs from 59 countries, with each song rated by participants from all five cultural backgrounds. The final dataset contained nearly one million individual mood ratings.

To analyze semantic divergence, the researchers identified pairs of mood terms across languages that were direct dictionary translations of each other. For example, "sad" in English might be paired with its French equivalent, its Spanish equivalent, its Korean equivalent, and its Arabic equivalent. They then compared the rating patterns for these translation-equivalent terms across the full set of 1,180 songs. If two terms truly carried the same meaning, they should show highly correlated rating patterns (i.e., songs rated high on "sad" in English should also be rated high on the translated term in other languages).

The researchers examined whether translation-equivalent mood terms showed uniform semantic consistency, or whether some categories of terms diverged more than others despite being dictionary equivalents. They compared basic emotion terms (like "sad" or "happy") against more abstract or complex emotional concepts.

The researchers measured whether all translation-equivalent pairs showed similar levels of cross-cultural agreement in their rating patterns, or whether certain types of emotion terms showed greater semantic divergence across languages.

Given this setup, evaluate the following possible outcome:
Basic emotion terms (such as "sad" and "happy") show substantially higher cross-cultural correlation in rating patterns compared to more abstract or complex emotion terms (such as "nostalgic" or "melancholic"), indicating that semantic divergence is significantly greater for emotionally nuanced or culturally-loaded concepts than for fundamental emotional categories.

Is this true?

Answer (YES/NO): NO